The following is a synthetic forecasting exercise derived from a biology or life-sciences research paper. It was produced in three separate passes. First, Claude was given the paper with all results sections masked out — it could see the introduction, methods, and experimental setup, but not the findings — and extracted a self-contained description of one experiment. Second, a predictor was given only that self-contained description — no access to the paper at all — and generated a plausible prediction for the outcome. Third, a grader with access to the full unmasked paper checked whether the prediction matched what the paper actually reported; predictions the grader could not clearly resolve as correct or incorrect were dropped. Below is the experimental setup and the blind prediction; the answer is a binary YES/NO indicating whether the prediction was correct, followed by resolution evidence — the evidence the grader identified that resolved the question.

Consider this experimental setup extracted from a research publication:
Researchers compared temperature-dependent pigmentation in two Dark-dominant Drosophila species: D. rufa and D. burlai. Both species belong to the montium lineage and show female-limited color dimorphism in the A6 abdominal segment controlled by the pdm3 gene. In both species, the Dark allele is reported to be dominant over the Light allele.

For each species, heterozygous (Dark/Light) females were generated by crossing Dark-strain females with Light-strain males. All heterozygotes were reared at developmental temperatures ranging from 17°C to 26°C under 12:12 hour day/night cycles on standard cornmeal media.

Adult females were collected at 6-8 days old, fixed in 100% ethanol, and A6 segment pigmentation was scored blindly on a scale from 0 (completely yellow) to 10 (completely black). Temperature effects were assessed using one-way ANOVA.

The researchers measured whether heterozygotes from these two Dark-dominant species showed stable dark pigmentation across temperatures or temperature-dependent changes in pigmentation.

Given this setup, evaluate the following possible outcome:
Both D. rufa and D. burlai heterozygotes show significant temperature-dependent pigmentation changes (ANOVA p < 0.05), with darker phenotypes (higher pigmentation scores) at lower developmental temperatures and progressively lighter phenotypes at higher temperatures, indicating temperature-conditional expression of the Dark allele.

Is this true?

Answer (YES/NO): NO